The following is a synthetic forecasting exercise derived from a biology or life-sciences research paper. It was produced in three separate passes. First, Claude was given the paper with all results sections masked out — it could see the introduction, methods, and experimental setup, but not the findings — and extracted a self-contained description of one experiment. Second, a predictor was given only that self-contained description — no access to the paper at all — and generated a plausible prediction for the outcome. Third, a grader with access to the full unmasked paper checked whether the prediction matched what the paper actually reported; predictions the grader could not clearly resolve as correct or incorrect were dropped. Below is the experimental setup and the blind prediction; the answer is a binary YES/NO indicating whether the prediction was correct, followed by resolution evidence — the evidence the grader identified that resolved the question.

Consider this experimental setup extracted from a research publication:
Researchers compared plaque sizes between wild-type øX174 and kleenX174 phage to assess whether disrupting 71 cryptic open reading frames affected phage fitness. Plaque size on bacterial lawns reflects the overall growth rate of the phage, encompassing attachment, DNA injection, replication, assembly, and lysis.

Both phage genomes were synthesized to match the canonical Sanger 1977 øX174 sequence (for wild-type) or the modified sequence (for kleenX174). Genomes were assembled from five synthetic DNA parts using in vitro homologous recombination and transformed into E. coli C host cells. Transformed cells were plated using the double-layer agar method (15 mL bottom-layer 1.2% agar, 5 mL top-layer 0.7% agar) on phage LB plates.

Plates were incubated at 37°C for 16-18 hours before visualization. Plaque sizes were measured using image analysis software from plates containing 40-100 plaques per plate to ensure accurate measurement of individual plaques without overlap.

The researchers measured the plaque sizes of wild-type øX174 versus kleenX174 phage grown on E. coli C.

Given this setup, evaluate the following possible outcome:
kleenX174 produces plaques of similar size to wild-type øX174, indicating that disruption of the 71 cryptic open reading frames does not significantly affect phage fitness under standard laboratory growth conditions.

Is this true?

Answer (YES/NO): NO